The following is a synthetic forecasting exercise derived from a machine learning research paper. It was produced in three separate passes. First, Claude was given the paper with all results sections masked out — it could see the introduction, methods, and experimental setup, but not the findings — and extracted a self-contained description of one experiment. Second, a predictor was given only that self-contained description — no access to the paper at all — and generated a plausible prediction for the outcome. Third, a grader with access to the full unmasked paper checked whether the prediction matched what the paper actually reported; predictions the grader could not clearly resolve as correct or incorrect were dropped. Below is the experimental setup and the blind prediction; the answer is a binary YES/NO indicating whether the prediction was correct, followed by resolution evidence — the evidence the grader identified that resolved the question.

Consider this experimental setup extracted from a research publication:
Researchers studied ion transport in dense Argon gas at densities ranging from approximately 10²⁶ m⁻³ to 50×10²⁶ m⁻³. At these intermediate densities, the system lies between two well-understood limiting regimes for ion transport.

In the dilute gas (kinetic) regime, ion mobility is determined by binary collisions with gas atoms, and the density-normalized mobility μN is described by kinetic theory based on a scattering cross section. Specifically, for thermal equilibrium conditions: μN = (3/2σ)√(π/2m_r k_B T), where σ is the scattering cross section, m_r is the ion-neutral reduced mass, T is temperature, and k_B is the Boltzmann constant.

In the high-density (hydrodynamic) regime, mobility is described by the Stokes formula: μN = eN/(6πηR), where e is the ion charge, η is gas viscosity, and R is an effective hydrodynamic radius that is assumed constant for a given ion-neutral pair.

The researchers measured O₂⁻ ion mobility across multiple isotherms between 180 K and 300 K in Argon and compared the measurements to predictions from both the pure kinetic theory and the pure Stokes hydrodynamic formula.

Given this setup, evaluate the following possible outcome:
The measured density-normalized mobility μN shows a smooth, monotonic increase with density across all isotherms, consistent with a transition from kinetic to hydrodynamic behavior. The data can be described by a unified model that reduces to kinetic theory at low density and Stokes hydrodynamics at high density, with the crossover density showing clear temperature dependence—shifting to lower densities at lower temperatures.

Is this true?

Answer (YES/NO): NO